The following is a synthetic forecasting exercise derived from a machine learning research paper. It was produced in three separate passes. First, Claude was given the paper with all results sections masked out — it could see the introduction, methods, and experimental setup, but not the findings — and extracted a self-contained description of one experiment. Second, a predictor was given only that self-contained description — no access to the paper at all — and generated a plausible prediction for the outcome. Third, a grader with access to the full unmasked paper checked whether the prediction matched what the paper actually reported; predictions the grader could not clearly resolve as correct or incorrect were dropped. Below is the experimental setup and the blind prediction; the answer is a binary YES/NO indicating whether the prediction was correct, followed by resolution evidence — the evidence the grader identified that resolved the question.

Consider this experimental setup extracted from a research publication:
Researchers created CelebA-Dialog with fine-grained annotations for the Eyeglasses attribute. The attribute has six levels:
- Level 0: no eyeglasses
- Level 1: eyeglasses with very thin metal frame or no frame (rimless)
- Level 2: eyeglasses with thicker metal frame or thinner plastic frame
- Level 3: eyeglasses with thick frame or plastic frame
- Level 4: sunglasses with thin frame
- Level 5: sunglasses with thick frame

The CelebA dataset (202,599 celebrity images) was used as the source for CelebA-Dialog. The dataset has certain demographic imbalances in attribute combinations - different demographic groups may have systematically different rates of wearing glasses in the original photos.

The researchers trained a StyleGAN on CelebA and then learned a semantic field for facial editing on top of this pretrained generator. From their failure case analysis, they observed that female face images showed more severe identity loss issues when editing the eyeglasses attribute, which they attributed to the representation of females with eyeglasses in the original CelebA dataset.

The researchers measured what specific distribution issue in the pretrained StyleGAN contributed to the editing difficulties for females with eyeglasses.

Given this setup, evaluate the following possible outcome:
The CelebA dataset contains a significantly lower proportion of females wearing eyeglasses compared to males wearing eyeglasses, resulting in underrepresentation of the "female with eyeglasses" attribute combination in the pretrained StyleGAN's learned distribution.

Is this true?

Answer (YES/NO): YES